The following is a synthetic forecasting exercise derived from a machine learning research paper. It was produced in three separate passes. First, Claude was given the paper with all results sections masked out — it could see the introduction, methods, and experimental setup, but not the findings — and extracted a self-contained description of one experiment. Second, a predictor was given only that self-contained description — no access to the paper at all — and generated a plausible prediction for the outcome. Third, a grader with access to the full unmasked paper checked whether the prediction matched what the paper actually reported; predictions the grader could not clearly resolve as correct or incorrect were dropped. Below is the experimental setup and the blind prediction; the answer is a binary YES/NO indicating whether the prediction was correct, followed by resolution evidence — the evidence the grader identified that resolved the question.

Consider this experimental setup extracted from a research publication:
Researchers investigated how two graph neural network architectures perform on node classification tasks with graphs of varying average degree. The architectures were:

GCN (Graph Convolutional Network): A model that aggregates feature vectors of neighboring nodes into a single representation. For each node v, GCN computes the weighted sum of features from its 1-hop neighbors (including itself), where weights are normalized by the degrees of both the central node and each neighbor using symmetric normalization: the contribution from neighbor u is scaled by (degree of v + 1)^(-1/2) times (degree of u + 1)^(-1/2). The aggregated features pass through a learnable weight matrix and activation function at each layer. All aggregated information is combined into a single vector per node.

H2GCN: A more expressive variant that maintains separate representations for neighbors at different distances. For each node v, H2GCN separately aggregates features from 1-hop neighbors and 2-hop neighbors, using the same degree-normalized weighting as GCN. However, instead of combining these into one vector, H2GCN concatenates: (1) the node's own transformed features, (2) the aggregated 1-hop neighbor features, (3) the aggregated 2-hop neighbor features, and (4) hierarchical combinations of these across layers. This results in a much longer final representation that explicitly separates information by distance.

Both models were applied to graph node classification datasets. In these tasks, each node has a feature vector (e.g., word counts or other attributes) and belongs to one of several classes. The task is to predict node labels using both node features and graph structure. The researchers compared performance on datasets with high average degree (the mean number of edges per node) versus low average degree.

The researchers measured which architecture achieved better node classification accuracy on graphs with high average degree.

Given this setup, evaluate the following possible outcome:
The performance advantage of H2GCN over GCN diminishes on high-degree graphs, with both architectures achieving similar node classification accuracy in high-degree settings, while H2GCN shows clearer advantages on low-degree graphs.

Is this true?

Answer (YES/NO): NO